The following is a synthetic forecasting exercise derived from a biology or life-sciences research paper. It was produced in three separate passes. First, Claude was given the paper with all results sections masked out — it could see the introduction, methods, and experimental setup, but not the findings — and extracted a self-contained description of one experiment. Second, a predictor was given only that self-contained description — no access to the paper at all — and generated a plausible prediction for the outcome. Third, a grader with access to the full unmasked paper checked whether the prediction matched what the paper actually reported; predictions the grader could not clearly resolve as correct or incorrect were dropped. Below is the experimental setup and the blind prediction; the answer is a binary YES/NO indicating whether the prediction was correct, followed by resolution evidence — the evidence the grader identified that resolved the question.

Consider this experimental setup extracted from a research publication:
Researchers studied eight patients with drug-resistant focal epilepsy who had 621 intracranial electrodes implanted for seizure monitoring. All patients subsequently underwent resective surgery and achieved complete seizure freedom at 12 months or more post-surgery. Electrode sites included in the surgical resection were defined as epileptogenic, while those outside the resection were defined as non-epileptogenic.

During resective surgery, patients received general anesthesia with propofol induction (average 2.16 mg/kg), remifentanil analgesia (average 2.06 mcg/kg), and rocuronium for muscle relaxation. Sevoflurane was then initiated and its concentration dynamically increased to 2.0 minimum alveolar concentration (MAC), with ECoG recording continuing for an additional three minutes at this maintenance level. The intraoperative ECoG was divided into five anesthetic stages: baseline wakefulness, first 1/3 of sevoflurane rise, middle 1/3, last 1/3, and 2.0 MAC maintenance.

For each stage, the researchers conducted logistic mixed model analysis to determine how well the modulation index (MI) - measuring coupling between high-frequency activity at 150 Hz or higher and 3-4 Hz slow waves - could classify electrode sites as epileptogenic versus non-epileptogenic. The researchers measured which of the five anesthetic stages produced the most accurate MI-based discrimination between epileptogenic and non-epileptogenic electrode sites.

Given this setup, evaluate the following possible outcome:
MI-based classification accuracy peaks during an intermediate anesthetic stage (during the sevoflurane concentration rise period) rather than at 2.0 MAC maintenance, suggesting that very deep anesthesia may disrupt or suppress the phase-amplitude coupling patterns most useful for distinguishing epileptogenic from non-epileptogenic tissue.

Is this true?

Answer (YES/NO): YES